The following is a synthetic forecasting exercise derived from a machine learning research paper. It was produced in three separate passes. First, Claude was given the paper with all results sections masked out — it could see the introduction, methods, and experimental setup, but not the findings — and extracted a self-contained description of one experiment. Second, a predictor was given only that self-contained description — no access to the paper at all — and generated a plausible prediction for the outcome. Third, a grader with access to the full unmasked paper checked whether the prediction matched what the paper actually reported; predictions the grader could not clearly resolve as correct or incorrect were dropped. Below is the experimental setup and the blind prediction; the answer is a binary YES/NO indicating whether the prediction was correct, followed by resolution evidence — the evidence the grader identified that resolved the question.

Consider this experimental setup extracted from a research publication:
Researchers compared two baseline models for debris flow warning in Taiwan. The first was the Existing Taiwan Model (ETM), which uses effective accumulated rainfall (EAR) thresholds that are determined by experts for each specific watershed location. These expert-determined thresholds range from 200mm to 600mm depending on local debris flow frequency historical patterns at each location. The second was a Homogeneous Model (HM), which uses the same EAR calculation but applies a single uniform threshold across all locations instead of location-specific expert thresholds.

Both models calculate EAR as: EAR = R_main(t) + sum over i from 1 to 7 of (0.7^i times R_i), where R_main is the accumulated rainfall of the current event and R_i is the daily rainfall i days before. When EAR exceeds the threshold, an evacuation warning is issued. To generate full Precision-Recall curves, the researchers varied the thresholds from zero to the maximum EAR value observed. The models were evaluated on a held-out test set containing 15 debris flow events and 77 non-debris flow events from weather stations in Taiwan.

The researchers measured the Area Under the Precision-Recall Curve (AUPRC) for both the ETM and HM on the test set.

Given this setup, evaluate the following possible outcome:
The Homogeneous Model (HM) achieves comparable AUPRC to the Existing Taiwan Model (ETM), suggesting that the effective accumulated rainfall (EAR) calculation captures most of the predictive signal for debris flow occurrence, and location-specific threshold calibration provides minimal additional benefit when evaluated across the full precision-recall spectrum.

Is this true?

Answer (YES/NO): YES